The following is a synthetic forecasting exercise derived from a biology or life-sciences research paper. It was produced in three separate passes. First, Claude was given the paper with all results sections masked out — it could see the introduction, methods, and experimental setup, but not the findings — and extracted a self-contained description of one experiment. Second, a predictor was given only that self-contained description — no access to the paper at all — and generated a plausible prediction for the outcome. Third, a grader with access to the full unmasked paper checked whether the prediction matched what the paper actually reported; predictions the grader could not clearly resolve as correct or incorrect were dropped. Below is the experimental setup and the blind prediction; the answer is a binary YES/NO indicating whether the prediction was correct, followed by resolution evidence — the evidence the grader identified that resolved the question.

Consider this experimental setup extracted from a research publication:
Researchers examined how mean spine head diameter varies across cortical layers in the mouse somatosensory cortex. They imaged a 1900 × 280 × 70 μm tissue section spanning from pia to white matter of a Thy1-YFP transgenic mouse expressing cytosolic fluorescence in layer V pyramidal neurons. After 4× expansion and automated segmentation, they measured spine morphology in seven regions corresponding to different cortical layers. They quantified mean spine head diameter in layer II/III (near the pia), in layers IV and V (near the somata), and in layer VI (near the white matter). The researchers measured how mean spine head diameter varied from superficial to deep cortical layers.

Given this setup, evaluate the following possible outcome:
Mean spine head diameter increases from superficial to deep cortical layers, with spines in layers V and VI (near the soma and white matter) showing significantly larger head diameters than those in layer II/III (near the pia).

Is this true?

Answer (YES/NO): NO